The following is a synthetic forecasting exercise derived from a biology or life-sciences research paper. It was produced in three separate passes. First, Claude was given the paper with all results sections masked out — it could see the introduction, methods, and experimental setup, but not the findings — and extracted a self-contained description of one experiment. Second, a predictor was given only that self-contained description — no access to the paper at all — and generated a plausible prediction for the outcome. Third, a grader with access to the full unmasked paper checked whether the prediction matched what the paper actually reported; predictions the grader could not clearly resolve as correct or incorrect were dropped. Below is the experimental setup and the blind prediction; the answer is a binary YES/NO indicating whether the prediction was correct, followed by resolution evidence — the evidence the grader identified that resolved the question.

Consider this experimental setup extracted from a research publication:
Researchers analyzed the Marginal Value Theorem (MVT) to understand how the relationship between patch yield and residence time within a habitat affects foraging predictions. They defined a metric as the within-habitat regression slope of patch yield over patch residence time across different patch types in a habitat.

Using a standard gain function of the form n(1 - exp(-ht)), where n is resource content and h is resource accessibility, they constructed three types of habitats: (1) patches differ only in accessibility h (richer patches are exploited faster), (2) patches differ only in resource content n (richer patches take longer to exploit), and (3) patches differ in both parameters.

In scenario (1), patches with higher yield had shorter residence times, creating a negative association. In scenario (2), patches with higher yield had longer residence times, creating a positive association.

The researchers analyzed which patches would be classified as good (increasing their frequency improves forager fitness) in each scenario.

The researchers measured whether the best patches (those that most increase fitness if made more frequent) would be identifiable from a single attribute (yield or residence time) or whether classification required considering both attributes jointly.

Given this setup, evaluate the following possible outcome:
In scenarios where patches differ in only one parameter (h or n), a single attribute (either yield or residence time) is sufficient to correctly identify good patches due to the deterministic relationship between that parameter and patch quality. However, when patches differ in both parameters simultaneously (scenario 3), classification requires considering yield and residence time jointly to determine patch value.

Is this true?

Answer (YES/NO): NO